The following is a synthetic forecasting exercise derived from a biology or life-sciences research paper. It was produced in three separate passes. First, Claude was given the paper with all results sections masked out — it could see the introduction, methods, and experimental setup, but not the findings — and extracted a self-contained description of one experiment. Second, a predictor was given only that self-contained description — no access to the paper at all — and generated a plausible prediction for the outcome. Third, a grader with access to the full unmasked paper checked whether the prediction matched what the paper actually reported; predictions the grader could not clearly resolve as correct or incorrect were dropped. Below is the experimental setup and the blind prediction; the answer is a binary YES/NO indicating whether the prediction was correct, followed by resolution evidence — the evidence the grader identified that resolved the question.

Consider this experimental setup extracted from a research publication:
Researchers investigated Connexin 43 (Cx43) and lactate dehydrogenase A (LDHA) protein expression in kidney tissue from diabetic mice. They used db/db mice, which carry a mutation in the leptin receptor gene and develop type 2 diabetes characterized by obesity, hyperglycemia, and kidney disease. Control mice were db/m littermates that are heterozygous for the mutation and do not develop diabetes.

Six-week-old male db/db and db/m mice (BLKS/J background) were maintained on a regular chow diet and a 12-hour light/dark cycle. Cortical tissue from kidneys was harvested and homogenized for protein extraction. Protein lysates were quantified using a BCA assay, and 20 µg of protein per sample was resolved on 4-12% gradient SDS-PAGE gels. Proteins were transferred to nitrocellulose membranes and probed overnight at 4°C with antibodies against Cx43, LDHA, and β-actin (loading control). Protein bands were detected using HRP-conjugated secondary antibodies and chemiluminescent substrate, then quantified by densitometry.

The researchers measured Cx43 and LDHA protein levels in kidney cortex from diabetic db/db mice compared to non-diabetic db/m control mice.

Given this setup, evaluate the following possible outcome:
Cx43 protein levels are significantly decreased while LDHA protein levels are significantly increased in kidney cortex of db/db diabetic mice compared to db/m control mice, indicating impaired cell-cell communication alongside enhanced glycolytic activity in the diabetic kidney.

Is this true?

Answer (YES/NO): NO